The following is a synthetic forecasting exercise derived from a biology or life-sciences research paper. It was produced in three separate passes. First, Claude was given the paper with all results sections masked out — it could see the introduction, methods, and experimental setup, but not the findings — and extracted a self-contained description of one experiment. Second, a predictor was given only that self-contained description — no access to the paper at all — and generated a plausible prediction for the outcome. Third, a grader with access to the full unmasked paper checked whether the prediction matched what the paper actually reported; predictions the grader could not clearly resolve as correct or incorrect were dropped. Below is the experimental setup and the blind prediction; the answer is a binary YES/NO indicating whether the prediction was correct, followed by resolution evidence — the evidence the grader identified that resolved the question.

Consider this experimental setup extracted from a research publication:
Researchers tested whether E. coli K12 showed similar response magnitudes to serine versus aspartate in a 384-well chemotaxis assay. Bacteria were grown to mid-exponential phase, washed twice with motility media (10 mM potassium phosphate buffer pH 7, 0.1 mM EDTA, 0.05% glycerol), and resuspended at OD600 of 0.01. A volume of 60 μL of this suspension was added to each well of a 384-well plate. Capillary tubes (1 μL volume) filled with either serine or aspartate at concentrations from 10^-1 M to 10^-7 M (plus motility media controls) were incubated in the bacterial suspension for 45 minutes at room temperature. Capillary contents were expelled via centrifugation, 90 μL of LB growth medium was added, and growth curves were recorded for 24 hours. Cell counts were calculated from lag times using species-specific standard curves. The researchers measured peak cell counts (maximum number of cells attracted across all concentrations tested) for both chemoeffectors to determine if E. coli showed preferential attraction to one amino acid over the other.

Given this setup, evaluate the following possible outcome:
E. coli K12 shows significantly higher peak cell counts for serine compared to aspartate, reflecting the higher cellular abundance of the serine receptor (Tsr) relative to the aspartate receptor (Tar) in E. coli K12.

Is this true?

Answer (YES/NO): NO